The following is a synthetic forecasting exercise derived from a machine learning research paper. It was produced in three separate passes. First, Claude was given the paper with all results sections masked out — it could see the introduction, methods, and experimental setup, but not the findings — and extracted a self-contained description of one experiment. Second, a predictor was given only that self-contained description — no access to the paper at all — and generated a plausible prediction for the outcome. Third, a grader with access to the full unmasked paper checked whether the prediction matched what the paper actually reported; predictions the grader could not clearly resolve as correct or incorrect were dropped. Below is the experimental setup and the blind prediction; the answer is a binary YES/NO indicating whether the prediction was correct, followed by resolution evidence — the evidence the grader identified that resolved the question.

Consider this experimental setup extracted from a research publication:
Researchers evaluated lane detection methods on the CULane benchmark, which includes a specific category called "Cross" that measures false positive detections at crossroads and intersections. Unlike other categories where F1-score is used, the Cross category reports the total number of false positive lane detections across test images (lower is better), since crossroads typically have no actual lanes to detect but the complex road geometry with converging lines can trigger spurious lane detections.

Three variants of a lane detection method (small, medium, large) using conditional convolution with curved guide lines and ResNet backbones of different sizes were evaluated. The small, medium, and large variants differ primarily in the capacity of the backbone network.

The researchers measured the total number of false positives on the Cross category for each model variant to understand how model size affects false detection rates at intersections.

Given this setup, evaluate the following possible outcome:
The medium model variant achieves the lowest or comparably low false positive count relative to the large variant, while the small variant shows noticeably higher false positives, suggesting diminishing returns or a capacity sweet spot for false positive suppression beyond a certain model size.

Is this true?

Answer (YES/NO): YES